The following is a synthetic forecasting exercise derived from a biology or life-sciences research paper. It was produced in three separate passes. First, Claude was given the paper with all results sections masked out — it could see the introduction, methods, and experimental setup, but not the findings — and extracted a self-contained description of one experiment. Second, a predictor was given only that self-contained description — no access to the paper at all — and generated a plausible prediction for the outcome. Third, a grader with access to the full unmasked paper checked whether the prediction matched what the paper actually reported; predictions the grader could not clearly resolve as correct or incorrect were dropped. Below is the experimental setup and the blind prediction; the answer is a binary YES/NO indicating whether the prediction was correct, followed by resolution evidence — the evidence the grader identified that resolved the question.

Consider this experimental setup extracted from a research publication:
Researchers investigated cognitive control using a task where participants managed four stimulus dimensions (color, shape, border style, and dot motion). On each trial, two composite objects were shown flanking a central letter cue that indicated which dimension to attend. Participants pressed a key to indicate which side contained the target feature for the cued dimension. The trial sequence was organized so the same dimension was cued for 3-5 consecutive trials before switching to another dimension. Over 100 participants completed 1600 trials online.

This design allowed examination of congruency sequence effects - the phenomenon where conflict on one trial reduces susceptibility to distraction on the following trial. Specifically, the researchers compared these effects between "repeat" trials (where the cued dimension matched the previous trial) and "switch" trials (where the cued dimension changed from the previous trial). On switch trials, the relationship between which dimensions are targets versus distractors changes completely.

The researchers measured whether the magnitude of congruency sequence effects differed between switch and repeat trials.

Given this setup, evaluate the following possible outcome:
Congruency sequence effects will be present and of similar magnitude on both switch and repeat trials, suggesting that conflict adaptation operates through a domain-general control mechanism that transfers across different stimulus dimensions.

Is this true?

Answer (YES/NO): NO